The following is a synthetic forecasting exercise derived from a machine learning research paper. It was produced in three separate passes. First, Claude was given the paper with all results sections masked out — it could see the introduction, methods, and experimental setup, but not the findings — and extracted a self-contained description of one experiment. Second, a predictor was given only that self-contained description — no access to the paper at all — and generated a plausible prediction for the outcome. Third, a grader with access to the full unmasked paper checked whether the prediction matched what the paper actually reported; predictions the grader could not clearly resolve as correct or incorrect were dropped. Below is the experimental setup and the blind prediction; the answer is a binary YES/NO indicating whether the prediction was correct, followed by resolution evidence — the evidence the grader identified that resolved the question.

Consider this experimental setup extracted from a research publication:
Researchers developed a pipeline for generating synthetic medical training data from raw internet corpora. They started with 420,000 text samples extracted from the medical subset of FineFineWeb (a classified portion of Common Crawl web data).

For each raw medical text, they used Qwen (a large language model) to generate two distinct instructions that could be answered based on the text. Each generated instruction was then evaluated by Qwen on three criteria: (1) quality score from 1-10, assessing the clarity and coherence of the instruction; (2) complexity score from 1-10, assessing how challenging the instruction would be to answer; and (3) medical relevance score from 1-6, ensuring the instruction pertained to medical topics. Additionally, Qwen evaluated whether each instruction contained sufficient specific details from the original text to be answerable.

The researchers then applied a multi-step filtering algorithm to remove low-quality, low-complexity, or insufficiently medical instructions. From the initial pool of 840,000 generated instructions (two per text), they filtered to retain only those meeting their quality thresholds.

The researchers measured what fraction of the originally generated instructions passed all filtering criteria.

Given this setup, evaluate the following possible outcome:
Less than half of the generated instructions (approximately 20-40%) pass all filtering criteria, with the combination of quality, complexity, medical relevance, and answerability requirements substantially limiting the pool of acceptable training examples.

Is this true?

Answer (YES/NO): YES